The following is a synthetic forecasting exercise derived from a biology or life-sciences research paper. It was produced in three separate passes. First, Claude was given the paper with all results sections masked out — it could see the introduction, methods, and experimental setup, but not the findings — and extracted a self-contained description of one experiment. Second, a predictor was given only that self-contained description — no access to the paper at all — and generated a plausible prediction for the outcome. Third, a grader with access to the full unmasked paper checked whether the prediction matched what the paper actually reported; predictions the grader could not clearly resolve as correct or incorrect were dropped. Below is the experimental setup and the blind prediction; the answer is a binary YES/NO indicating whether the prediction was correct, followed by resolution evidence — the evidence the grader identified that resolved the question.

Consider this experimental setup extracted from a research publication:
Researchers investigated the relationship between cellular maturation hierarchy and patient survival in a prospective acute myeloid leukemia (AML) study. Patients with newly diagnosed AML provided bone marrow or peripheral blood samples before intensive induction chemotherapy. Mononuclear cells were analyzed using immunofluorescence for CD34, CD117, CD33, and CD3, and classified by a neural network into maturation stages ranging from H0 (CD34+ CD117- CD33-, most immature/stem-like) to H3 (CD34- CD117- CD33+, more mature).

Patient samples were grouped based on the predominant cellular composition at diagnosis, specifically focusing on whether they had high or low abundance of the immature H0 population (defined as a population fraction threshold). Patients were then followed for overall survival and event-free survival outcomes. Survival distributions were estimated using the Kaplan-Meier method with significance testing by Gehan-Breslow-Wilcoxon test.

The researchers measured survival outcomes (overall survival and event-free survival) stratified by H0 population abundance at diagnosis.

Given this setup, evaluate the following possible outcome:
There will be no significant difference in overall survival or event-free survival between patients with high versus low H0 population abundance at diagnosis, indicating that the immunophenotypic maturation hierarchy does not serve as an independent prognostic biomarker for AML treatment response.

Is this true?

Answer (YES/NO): NO